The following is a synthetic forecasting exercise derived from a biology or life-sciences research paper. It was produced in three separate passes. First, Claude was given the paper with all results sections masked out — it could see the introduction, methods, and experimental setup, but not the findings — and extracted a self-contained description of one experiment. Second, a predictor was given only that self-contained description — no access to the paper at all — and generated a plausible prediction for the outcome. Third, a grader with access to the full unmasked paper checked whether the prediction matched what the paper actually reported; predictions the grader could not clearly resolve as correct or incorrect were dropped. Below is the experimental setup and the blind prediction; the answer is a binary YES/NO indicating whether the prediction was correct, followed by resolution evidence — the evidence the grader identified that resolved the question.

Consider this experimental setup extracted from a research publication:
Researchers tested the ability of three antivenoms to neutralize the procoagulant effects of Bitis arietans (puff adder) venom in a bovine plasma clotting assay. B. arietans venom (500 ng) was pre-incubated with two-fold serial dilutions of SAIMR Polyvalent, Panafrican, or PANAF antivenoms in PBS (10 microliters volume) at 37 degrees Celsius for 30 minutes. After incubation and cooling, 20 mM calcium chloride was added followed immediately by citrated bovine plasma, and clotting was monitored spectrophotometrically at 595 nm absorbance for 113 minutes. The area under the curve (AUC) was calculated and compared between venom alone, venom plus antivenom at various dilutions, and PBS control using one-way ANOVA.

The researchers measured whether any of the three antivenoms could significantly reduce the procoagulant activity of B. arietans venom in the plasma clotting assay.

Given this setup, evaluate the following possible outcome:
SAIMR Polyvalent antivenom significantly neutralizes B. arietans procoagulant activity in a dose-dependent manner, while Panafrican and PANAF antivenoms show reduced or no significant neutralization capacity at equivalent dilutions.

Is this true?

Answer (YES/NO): NO